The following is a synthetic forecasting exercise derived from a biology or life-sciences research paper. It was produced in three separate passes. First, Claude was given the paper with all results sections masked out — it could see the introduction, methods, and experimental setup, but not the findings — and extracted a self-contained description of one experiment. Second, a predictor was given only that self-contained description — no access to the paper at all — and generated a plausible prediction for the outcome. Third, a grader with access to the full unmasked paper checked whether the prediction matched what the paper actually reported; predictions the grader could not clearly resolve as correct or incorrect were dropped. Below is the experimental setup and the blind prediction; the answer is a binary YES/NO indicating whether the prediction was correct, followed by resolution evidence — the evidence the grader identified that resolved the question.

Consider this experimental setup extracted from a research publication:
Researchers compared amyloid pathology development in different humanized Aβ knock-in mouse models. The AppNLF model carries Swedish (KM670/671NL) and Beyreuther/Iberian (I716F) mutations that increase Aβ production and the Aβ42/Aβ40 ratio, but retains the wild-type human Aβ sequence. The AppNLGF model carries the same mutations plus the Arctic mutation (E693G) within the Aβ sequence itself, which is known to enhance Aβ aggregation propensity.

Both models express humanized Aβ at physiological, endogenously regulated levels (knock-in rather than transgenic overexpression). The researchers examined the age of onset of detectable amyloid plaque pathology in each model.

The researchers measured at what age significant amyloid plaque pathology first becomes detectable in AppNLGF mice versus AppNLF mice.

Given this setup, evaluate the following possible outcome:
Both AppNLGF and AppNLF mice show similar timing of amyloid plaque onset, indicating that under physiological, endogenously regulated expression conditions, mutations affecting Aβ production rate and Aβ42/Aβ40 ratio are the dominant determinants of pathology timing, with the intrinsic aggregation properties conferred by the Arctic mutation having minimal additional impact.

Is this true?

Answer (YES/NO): NO